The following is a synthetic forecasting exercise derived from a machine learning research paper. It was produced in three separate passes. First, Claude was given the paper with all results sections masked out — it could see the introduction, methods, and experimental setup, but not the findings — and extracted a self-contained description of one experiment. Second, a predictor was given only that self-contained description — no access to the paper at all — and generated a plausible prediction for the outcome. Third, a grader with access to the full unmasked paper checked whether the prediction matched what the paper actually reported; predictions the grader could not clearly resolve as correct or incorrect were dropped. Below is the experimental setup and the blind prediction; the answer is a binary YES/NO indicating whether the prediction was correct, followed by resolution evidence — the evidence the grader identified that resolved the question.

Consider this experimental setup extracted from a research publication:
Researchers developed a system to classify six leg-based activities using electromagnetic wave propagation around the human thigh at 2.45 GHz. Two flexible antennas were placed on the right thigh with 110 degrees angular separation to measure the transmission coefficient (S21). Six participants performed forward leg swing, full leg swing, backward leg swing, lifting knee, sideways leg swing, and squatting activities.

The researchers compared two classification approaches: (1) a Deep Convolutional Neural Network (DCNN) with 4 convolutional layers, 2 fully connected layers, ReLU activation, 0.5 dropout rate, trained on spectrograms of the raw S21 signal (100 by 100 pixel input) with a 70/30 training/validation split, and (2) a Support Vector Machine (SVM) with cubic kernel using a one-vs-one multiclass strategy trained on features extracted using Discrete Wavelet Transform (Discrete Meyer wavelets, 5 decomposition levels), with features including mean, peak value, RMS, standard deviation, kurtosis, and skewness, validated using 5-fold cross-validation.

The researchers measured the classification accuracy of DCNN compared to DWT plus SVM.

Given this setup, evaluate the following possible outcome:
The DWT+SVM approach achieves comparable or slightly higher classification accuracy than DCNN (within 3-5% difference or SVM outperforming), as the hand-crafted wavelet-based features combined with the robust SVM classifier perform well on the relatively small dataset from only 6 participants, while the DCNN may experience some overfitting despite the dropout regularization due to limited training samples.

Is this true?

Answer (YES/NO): YES